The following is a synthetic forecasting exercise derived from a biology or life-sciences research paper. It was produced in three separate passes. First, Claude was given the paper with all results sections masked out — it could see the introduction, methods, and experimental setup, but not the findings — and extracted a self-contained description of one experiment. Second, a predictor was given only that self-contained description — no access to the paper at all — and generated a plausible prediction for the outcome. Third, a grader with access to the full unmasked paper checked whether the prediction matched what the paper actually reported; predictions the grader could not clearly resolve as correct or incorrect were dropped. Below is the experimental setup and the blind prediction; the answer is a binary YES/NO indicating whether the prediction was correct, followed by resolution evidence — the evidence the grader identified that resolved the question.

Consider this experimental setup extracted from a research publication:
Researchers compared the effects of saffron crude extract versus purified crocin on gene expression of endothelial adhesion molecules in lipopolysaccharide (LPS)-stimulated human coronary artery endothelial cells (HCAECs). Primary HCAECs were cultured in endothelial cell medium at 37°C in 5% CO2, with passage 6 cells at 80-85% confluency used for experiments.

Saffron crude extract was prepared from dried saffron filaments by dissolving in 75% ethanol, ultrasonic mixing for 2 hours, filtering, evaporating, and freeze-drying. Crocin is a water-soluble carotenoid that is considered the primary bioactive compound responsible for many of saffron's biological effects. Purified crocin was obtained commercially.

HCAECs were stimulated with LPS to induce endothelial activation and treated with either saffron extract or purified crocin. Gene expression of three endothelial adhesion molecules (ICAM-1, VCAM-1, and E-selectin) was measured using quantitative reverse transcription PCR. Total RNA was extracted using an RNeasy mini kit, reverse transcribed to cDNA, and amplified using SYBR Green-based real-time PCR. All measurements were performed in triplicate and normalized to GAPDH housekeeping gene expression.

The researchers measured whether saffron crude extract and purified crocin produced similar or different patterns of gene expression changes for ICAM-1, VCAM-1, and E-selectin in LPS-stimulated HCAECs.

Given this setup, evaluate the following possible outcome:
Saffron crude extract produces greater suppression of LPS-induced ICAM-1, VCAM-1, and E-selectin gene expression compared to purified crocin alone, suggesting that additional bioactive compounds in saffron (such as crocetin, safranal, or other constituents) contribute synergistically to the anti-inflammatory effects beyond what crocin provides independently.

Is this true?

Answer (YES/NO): NO